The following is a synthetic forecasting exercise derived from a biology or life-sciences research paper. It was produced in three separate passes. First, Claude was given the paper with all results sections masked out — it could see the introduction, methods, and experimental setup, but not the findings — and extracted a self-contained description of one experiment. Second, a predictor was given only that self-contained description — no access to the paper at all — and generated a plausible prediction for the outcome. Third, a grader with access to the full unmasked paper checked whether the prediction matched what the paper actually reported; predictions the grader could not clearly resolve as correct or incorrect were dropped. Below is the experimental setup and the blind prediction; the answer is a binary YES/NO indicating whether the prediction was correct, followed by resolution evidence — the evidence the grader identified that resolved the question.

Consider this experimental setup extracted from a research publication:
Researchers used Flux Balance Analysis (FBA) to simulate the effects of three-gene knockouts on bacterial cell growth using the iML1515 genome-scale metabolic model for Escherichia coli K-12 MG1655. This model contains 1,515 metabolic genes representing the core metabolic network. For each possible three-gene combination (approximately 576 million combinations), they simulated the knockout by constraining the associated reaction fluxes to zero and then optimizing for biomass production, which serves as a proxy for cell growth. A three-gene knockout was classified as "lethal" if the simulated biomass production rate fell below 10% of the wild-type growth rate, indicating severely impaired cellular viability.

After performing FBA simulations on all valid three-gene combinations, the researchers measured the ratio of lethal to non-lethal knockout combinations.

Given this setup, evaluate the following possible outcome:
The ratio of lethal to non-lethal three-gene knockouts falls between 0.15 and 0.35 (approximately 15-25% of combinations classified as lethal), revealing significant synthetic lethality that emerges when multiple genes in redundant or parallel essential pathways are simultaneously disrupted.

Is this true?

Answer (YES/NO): NO